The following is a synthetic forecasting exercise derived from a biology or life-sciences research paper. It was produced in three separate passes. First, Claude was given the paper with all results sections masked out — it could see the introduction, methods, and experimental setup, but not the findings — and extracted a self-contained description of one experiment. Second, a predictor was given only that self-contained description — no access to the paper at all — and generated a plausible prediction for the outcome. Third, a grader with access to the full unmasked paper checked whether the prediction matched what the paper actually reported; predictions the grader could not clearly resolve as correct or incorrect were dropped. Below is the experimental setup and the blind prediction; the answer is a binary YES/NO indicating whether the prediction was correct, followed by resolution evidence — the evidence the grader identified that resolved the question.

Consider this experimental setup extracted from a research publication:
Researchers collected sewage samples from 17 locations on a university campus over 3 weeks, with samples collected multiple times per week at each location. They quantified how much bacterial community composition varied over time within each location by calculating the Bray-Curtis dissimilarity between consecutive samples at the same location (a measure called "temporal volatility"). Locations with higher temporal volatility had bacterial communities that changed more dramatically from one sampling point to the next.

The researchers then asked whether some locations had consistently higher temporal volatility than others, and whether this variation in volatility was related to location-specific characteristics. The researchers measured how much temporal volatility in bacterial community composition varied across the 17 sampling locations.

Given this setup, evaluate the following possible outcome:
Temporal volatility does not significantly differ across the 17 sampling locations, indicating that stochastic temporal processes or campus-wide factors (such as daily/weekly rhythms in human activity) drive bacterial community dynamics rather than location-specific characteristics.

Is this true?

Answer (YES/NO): NO